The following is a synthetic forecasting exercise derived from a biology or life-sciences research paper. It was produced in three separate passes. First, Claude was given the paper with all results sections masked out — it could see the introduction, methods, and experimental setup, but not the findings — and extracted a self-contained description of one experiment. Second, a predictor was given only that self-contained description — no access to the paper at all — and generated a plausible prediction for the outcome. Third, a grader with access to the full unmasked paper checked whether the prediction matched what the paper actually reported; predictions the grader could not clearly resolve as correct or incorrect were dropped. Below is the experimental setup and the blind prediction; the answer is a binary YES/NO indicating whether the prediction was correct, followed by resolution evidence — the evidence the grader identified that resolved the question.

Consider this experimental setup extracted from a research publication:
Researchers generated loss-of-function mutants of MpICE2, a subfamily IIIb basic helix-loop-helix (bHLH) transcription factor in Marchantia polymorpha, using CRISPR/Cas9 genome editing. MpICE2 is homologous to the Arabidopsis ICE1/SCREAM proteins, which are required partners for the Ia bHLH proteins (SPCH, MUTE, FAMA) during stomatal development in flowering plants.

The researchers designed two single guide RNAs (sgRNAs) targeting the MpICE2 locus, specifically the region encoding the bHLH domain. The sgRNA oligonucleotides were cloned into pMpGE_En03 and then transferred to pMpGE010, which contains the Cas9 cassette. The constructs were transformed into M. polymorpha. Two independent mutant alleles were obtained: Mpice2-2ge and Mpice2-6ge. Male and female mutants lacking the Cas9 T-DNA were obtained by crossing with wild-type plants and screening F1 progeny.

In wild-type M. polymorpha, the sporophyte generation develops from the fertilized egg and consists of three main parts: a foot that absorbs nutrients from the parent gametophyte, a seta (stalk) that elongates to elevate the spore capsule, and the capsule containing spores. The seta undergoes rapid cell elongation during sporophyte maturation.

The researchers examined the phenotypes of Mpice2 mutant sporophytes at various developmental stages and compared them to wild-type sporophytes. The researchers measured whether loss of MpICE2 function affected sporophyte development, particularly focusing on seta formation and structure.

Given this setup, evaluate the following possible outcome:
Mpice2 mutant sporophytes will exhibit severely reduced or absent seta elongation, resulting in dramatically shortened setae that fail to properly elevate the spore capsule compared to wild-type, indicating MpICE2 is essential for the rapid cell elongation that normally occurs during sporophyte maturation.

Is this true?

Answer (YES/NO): NO